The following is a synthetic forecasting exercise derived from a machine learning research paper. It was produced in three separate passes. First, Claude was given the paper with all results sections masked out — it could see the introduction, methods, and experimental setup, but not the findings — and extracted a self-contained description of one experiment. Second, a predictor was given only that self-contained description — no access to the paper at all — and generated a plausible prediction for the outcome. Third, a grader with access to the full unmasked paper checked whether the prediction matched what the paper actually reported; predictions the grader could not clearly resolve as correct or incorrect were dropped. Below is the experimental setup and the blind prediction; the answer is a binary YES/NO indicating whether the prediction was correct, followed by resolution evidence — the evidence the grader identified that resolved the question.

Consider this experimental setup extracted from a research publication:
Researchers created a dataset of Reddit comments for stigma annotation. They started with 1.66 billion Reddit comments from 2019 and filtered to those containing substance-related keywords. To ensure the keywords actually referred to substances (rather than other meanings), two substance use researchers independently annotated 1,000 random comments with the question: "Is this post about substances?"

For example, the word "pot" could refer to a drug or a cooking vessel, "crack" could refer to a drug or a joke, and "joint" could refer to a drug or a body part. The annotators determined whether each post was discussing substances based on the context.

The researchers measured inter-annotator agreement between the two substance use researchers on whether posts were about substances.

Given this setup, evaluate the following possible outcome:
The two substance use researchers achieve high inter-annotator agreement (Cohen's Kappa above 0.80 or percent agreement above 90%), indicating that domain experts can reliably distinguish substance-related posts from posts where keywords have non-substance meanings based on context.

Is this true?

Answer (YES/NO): YES